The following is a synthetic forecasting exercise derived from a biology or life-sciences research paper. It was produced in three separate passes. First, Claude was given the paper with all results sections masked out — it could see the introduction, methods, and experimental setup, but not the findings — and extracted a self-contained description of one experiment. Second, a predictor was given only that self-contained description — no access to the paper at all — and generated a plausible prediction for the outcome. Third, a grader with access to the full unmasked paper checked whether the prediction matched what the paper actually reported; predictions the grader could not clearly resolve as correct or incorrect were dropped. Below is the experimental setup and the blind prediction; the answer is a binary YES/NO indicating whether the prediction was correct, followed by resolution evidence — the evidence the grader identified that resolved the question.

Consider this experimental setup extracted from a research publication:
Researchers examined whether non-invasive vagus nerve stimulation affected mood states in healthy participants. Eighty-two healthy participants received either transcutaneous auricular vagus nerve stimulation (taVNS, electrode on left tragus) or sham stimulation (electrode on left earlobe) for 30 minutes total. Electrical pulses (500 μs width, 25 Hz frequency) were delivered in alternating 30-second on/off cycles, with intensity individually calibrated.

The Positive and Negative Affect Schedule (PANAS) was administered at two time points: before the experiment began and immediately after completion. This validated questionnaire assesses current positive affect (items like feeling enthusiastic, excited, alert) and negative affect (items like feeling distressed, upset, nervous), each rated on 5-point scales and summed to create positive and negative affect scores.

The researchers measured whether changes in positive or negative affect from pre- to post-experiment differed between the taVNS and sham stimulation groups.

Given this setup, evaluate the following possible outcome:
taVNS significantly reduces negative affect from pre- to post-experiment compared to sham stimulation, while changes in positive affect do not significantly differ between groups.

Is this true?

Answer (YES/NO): NO